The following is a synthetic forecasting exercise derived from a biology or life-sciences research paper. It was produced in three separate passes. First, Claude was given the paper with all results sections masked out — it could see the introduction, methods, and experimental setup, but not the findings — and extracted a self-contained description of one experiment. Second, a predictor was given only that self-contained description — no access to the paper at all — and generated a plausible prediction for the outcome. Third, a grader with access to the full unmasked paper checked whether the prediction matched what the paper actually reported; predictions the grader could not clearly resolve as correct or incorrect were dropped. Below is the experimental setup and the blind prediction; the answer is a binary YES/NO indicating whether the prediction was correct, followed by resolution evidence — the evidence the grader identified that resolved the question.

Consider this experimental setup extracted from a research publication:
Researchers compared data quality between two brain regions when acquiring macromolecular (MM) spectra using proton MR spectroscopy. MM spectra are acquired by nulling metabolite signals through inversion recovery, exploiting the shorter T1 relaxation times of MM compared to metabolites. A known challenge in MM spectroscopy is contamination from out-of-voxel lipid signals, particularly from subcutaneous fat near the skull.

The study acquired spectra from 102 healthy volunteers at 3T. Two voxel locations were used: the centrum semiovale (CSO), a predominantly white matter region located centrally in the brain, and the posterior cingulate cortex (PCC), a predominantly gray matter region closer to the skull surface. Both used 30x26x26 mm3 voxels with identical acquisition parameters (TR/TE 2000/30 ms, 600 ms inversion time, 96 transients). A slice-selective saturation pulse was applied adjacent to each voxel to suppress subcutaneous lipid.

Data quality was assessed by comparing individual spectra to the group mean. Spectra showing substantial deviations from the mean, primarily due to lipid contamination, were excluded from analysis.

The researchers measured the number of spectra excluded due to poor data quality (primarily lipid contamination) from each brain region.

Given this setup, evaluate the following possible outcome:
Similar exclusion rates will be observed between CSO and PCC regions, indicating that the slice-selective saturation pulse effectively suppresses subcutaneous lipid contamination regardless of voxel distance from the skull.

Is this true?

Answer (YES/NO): NO